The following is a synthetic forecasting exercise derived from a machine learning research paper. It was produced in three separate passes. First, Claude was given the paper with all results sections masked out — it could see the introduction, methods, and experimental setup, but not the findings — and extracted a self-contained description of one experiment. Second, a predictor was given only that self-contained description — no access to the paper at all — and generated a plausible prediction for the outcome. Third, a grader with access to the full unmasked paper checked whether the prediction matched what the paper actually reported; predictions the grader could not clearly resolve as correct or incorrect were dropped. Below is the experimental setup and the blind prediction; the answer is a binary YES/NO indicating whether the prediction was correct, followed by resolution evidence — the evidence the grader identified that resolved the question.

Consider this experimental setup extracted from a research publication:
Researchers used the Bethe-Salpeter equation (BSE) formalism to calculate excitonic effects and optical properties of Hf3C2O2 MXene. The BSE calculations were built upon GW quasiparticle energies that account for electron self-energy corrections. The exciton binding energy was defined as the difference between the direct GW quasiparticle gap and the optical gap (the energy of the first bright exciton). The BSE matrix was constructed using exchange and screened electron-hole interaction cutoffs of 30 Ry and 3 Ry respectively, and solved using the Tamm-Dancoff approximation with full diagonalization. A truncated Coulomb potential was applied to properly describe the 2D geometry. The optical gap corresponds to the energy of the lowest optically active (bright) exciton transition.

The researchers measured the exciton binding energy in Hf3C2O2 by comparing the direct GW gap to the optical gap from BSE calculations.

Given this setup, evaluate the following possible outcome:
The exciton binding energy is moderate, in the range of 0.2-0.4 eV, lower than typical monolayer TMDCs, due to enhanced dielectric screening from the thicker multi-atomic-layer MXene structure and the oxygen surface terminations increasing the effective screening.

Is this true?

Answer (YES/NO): NO